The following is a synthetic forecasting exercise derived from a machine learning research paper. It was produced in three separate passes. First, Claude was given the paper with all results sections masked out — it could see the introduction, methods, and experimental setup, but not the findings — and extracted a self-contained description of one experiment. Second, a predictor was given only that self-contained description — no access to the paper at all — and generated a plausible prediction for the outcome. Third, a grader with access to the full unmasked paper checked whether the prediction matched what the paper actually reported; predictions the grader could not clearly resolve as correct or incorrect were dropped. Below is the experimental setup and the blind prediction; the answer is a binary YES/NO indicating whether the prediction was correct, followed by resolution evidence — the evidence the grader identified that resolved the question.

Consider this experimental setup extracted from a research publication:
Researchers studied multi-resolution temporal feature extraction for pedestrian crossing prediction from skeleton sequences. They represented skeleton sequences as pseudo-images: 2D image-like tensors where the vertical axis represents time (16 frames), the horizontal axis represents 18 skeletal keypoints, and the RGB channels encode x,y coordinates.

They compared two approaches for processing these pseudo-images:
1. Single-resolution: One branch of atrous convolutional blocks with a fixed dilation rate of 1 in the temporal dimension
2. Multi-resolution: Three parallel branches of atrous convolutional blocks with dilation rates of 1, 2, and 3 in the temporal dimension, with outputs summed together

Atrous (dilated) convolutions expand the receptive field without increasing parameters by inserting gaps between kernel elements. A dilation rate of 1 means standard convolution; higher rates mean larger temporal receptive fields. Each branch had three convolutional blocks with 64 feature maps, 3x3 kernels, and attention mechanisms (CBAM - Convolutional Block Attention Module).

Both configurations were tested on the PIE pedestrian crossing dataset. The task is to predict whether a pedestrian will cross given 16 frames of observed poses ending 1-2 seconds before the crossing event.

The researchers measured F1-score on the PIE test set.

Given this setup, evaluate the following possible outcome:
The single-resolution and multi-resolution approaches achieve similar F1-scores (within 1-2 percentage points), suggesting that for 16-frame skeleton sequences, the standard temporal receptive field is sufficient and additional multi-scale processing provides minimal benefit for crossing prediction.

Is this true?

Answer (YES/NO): NO